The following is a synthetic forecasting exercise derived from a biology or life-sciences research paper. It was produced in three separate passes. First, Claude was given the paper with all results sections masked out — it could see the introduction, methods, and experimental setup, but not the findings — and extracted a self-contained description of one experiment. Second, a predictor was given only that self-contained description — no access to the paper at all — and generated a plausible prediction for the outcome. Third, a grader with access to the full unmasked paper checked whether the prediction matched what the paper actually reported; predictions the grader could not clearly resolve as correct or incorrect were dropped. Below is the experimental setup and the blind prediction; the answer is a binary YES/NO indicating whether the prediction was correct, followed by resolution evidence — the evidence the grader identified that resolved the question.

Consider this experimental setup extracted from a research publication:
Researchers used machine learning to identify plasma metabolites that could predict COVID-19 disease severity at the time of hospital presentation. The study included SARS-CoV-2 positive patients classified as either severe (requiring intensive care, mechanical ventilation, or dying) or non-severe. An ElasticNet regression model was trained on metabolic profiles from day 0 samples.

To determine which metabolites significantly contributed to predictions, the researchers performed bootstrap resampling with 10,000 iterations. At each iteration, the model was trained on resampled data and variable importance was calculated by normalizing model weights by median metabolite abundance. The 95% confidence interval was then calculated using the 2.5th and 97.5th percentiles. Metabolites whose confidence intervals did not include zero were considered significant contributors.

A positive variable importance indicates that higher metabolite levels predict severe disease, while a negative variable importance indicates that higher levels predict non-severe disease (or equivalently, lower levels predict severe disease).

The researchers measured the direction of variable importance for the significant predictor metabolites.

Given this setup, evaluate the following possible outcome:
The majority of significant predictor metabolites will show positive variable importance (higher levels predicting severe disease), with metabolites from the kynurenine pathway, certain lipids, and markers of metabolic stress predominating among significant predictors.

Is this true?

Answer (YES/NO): NO